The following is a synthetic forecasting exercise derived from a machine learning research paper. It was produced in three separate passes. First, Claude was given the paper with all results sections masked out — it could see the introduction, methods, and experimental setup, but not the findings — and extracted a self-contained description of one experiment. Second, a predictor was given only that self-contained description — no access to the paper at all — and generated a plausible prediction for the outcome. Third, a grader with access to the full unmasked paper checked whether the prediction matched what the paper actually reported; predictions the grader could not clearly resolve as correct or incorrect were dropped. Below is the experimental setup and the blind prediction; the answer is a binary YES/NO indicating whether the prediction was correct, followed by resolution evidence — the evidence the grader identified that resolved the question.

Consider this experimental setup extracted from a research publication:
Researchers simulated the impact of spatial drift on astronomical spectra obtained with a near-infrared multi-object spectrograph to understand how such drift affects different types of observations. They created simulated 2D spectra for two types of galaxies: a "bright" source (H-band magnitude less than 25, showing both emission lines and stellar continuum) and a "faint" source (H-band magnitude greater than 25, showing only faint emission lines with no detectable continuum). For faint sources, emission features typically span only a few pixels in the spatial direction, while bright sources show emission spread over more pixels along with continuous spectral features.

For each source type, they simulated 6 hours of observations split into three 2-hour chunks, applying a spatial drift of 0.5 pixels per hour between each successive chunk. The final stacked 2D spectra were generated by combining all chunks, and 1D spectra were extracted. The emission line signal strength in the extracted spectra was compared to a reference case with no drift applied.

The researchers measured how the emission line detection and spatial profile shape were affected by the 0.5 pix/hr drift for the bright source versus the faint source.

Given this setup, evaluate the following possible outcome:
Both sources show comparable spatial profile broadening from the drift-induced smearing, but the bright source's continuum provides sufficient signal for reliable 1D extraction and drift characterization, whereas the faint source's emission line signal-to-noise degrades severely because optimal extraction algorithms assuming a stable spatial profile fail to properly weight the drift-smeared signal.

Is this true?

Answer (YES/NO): NO